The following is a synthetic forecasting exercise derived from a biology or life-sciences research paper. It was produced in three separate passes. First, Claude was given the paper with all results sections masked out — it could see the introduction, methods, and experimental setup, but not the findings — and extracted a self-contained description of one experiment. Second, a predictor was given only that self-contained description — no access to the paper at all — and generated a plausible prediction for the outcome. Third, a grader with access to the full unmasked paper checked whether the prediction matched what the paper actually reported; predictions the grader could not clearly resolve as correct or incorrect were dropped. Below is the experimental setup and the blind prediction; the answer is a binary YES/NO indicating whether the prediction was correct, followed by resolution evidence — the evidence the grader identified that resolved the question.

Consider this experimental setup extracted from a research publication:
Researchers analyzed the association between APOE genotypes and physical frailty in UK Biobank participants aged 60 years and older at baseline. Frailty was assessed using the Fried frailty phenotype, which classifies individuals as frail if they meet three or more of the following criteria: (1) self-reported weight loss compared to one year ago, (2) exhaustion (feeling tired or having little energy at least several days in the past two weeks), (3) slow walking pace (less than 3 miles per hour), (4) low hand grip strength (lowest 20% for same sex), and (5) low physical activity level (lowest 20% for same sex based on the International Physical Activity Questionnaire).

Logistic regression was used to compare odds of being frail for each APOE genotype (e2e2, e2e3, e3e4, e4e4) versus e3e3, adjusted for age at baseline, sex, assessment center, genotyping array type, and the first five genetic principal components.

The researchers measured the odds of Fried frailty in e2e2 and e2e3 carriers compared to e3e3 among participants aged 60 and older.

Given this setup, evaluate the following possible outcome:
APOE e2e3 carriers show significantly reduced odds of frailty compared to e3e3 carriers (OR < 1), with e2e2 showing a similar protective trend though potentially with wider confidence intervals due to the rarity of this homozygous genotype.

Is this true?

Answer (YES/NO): NO